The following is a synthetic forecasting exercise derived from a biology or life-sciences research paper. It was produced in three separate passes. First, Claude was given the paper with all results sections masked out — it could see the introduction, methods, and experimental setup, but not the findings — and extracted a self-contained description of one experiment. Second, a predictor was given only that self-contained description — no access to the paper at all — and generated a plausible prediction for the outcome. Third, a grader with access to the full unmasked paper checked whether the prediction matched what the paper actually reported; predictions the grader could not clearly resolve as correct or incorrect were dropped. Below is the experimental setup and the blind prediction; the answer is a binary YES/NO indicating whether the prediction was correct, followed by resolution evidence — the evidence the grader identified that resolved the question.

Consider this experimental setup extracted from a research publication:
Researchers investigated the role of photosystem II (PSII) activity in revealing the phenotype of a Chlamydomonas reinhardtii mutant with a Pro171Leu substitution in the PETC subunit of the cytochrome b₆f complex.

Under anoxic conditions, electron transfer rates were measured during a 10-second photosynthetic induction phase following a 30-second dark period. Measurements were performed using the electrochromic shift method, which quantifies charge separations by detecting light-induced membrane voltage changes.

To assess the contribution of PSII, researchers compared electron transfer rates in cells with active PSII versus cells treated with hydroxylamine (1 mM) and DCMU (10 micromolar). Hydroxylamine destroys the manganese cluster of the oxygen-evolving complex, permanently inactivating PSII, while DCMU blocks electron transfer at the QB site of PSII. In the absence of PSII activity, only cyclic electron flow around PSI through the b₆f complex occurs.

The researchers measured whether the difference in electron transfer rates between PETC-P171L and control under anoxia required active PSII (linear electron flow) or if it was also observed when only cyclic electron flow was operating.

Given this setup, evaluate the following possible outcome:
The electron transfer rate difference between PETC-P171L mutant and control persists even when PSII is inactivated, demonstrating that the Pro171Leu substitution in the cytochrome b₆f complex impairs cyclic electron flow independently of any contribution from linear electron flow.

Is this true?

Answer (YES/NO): NO